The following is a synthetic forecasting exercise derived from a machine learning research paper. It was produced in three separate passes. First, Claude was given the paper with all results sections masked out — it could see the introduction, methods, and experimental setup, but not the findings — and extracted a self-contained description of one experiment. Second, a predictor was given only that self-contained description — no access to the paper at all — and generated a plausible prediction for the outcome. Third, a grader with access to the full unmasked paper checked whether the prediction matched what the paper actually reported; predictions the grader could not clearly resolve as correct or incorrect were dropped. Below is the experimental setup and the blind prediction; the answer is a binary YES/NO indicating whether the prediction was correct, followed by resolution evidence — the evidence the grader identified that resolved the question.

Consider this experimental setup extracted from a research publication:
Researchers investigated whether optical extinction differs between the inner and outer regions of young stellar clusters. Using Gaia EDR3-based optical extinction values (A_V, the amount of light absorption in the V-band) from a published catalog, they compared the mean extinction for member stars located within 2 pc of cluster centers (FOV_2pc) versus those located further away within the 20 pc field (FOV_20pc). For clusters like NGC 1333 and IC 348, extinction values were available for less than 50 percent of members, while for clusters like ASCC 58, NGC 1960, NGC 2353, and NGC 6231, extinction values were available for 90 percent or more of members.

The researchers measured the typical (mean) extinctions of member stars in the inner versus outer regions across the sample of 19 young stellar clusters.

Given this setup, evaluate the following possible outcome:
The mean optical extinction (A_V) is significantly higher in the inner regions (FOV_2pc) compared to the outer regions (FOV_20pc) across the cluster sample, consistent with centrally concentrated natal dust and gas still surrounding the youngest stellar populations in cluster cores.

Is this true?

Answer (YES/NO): NO